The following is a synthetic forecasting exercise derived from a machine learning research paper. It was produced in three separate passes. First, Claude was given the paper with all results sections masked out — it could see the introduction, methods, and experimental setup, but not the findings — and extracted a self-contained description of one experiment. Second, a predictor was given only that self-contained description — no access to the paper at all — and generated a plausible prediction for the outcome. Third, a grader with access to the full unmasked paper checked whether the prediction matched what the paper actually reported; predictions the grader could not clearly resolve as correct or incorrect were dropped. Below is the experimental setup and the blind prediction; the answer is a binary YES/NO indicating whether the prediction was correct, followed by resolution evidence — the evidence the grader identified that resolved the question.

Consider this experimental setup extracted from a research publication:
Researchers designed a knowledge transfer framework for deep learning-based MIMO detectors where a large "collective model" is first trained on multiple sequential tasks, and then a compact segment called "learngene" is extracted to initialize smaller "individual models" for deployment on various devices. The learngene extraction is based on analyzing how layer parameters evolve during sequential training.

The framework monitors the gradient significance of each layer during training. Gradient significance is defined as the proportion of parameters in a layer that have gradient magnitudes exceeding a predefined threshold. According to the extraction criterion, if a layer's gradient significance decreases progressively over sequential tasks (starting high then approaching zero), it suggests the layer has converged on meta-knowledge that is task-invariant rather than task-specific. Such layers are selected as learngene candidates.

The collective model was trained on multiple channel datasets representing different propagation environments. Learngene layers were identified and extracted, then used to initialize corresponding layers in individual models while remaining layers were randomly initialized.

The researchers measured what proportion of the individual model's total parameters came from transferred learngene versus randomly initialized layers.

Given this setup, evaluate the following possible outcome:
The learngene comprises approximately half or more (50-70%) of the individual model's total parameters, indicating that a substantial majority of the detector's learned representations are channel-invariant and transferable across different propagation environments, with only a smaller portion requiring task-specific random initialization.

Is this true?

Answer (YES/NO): NO